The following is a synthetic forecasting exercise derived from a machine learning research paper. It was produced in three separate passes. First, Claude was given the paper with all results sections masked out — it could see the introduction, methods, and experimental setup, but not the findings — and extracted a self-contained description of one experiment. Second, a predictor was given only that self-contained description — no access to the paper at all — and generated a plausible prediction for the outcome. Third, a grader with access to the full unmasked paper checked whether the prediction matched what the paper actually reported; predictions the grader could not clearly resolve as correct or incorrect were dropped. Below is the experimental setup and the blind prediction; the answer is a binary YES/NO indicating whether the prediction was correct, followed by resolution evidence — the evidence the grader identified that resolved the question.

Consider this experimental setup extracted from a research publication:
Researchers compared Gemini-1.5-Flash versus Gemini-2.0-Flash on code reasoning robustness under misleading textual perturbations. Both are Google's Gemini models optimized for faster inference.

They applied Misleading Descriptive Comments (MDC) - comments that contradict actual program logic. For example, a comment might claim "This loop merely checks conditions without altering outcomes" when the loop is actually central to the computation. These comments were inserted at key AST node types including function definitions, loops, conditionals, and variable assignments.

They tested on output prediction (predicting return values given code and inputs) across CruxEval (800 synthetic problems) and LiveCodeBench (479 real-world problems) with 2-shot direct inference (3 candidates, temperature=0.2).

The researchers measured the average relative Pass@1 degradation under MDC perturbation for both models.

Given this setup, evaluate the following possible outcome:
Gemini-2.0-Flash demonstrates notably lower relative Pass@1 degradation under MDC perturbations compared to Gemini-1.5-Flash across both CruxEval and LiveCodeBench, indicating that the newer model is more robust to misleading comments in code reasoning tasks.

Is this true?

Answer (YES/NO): NO